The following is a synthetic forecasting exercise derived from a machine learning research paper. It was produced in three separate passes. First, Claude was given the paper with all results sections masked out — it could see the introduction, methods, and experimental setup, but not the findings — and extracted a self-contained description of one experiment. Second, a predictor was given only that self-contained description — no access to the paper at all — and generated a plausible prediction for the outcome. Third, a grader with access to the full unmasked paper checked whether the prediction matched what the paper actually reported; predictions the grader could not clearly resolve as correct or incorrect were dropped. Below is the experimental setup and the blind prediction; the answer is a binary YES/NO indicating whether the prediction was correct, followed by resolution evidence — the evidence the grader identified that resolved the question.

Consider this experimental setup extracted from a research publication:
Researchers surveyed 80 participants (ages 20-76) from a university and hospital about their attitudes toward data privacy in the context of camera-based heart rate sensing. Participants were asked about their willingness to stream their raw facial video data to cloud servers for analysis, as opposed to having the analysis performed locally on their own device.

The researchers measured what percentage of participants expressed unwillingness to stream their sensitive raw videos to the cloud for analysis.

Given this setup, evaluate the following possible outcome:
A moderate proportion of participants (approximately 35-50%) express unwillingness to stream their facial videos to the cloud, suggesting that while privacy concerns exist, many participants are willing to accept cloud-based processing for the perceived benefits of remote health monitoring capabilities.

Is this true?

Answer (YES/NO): NO